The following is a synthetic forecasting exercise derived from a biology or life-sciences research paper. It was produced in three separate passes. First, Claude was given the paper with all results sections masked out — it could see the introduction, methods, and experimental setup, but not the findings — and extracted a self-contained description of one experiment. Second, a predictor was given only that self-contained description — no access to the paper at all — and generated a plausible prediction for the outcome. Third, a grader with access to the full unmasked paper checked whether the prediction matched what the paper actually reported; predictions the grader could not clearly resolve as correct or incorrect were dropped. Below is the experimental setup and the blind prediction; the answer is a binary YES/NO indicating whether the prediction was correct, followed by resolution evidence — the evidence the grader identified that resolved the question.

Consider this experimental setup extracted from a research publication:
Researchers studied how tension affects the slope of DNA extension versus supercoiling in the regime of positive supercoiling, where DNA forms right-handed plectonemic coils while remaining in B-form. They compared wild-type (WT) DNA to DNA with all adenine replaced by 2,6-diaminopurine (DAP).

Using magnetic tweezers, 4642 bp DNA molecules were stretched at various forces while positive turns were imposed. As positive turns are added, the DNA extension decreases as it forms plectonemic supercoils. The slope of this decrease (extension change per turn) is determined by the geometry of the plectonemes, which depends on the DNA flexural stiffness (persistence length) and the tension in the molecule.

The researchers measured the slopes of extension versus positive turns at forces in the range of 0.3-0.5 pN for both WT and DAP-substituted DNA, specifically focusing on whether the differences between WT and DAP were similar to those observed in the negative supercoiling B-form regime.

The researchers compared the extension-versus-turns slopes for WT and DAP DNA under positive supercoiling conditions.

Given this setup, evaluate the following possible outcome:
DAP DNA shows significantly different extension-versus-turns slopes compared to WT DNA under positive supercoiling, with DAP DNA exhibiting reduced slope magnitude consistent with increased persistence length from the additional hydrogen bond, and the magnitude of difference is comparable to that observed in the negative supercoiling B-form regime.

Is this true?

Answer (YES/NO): NO